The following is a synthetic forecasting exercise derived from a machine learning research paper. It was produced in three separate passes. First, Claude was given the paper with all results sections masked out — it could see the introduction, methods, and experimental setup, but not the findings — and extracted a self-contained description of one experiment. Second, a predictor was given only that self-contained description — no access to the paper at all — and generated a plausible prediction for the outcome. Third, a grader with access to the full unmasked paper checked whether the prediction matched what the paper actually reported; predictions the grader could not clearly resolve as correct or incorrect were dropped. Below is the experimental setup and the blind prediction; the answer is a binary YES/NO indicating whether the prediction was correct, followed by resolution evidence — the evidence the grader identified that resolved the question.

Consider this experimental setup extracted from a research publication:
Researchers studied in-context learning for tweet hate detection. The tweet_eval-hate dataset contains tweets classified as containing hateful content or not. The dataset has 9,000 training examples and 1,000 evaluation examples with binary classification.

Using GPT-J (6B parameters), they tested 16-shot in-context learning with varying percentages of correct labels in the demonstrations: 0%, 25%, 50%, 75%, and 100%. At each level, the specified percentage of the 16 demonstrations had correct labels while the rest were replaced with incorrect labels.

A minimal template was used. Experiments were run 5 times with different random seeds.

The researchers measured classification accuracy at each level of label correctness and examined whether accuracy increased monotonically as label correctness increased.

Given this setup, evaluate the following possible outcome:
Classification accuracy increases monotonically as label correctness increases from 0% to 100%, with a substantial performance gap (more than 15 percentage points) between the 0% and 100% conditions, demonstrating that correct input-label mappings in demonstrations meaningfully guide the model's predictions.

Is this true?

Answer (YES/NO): YES